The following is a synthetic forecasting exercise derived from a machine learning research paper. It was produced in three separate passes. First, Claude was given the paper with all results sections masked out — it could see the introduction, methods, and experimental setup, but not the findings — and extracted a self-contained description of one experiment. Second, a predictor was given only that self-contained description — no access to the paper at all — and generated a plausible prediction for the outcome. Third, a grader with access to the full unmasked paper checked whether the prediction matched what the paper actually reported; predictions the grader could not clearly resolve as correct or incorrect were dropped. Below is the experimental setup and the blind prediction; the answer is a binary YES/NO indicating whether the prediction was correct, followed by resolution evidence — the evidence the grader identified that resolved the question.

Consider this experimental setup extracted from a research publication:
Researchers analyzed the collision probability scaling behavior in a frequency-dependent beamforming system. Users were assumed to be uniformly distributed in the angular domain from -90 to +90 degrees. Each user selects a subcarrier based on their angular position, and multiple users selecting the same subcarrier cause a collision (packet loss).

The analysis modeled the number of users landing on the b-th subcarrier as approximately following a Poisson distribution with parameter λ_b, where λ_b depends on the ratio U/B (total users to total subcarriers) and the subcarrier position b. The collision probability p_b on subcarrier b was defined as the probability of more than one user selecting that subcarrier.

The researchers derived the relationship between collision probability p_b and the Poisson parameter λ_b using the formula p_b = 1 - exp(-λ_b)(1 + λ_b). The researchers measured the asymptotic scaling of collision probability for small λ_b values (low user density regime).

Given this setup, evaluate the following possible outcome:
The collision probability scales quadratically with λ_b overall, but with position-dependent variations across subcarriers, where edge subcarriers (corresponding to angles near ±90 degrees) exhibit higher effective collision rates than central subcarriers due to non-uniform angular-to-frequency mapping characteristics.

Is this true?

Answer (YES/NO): YES